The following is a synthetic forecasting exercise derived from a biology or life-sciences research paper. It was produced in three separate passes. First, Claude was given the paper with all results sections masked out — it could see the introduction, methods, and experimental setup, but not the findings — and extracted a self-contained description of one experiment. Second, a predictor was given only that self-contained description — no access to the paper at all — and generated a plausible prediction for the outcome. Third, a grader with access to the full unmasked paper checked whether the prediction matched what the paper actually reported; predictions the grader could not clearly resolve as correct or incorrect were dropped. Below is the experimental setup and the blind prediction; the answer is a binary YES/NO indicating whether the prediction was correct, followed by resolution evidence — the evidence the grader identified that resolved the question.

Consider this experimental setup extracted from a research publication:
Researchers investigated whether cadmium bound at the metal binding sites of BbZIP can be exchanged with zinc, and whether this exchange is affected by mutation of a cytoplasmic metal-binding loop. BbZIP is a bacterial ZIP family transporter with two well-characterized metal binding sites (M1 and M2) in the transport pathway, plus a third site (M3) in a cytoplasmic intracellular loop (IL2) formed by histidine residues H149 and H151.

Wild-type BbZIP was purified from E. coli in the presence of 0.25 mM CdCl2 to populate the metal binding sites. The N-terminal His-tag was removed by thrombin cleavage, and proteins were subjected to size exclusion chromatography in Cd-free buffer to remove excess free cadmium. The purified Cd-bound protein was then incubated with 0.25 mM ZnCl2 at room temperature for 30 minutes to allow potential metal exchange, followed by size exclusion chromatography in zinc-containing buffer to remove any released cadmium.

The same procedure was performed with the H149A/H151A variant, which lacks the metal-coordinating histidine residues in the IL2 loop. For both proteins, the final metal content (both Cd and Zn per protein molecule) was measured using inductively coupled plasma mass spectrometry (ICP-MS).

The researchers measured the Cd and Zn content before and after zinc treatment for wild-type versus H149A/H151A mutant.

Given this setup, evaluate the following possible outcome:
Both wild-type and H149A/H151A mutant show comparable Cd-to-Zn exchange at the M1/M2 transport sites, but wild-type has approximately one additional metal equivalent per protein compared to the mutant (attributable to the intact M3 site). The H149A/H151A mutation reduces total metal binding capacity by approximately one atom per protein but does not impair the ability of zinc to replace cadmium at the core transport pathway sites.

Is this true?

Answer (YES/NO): NO